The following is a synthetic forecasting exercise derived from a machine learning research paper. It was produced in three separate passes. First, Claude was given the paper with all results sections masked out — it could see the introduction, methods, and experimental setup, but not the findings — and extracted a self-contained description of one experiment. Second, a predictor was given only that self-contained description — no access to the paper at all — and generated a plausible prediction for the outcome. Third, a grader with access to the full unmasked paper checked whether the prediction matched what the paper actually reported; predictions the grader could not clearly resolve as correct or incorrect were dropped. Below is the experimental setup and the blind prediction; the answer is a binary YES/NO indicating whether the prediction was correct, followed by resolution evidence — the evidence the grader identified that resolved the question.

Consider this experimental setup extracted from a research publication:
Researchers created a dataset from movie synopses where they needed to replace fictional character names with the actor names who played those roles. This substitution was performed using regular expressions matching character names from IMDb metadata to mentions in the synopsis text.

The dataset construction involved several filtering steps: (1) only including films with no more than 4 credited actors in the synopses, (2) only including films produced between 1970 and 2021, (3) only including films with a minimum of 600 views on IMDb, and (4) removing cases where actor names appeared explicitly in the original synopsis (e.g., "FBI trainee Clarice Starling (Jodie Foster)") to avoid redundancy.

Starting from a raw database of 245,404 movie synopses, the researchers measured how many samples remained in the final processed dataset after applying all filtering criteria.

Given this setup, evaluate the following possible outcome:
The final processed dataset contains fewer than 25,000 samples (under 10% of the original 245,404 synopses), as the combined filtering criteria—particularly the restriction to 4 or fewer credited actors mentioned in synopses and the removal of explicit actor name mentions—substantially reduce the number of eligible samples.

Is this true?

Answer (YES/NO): NO